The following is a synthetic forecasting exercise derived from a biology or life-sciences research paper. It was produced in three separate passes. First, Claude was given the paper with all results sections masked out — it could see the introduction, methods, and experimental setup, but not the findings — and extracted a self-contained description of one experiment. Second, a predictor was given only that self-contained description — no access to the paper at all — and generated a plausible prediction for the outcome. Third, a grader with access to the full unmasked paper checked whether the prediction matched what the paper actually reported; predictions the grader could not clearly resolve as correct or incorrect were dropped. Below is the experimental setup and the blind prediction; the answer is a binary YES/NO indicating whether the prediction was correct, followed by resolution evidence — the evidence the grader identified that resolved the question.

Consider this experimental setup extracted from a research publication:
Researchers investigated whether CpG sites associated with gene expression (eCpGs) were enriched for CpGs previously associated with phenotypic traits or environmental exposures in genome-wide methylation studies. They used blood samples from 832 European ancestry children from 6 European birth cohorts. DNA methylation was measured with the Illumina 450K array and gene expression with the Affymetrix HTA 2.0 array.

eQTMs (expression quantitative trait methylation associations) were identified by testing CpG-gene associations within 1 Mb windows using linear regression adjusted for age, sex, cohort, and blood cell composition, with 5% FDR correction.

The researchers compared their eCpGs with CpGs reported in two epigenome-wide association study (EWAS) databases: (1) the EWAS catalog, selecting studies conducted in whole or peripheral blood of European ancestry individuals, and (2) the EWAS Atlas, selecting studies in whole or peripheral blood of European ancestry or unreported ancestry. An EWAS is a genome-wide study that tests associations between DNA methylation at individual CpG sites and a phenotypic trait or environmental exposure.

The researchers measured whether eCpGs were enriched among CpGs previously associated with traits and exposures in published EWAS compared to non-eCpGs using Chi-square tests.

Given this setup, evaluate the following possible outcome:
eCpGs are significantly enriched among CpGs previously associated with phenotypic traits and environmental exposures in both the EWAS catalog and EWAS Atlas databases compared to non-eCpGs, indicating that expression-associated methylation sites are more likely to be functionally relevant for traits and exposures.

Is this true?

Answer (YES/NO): YES